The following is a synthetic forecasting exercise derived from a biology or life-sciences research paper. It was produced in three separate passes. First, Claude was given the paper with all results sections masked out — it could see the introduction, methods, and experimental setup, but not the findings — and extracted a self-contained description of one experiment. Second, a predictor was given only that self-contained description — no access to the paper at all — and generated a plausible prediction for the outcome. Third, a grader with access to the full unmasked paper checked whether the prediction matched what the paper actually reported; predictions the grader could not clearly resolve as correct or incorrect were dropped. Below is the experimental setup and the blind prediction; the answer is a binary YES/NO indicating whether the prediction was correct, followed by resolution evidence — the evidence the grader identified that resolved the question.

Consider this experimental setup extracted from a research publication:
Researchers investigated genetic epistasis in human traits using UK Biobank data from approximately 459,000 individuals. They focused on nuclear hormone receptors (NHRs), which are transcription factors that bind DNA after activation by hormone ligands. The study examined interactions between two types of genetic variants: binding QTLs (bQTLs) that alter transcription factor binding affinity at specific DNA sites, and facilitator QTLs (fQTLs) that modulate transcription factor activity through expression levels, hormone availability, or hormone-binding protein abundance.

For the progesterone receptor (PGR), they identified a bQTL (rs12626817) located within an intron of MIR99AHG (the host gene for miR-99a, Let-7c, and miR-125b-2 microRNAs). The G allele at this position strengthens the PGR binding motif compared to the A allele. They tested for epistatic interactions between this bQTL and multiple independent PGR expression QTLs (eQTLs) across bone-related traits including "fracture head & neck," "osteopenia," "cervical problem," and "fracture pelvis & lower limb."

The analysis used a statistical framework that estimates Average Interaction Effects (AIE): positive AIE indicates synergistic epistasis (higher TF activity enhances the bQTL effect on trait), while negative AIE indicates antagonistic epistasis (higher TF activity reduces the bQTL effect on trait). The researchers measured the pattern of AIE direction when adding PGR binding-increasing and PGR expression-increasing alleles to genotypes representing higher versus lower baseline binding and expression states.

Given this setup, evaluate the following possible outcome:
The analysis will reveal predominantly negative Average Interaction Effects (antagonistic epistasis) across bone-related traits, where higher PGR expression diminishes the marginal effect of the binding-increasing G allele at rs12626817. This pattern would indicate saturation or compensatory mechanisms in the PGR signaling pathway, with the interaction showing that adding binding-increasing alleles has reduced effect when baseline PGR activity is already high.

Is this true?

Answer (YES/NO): YES